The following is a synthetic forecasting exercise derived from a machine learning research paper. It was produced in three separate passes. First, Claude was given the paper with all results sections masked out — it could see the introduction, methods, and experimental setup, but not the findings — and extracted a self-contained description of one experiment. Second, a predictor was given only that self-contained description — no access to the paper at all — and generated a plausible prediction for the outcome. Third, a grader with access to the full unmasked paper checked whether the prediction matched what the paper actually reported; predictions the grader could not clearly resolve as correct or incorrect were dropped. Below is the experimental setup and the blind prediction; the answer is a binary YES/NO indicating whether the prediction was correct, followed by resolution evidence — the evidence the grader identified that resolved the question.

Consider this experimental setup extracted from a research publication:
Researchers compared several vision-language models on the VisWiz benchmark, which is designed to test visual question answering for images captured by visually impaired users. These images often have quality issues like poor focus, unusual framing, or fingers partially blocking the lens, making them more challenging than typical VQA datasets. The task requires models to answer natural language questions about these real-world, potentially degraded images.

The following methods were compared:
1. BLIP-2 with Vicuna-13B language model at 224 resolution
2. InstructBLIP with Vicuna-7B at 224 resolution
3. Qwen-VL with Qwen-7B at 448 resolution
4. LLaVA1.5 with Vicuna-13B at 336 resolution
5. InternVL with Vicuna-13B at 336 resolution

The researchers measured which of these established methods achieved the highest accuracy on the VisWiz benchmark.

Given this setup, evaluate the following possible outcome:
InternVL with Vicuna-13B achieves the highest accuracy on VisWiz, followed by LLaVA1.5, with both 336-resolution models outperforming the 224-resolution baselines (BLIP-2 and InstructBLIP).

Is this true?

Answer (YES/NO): YES